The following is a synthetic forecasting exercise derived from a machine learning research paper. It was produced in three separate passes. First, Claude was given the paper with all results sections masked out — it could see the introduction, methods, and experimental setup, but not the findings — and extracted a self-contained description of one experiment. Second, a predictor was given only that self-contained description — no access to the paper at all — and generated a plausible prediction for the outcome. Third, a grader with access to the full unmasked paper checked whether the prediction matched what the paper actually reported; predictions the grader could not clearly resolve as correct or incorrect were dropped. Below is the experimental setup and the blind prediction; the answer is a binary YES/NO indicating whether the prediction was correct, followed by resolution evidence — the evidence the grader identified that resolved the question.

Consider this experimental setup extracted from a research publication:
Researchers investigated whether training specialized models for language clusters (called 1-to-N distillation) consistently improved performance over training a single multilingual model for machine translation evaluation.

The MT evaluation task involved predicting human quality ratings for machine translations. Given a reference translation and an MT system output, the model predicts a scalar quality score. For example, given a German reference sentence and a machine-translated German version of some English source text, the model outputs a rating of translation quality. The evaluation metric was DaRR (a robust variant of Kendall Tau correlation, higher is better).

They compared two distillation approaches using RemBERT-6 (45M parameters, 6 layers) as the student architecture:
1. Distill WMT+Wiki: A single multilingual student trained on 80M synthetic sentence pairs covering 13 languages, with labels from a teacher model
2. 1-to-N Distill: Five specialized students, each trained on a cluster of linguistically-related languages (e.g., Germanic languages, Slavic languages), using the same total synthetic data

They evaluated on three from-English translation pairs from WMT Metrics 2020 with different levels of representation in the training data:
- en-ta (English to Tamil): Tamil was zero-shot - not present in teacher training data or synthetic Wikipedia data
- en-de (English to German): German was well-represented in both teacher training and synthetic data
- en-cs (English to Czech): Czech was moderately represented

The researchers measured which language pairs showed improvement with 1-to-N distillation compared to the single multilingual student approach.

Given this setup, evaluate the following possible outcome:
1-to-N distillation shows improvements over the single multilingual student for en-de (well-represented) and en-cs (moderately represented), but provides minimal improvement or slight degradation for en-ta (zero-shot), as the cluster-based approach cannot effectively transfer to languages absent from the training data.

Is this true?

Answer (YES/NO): YES